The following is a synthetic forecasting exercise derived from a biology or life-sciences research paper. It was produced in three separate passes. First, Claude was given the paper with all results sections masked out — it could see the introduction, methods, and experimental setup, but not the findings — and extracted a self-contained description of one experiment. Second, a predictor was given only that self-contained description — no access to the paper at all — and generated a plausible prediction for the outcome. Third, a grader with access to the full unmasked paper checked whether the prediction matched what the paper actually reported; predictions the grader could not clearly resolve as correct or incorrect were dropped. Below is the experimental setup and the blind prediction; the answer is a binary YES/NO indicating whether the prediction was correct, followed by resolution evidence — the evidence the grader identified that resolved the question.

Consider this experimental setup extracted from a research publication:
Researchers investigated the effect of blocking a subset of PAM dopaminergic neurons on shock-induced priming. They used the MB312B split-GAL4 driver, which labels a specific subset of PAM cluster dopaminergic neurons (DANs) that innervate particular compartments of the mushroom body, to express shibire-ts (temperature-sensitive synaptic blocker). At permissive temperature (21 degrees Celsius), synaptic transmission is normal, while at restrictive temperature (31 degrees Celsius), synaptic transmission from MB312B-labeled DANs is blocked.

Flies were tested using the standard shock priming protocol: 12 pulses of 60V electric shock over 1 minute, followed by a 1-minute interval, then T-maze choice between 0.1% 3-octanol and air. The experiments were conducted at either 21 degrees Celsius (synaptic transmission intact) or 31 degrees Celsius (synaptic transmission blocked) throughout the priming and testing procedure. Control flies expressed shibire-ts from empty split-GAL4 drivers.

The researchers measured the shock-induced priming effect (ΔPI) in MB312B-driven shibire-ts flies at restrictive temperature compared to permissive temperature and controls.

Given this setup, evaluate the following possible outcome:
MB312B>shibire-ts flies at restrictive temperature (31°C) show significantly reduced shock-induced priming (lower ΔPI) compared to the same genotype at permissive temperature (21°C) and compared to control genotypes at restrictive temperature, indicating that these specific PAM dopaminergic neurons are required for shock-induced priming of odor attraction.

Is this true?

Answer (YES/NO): YES